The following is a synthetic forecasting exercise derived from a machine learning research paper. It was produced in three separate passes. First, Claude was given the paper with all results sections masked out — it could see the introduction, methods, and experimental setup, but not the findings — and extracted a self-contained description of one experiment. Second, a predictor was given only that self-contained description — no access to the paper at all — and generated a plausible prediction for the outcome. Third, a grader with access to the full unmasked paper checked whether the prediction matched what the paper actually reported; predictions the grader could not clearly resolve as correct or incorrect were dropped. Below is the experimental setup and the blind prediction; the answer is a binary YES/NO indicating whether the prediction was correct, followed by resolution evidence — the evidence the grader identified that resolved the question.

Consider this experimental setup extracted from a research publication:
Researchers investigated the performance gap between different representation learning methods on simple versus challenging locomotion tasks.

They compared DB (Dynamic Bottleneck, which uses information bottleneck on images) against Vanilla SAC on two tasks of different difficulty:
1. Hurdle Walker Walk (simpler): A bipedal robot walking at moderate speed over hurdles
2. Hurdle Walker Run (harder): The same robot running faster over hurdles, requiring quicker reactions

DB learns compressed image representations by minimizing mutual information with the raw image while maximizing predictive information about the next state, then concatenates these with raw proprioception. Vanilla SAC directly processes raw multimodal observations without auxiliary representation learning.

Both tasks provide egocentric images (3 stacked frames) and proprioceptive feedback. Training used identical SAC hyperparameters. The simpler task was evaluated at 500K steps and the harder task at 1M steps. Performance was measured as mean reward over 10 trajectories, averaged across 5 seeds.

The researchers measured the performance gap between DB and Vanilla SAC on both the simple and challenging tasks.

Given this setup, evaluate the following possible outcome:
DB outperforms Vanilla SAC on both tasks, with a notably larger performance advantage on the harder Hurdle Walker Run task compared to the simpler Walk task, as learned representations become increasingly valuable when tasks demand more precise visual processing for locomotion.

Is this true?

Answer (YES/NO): YES